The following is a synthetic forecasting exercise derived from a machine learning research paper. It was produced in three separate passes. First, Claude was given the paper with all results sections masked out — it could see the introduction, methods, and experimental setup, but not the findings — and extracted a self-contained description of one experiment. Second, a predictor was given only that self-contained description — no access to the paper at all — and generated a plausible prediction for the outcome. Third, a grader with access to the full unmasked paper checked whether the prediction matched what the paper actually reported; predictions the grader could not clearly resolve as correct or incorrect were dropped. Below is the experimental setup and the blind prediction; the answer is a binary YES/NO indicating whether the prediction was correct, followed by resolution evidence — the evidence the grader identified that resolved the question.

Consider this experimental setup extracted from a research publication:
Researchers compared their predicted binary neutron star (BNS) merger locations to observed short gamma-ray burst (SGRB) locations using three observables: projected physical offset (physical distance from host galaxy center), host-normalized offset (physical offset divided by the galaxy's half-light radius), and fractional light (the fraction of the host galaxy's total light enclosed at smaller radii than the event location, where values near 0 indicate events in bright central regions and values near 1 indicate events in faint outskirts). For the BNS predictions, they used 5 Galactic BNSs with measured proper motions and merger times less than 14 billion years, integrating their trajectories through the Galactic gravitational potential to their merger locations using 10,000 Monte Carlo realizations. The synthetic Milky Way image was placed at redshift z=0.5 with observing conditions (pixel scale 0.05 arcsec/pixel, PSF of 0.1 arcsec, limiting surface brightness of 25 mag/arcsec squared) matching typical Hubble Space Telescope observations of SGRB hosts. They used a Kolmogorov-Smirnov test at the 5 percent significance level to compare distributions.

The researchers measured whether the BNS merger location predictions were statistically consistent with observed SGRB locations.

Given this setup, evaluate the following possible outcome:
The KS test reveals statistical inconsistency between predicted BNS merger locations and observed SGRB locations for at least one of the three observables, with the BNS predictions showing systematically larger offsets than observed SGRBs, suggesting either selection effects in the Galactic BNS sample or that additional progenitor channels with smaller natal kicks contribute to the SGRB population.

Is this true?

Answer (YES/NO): NO